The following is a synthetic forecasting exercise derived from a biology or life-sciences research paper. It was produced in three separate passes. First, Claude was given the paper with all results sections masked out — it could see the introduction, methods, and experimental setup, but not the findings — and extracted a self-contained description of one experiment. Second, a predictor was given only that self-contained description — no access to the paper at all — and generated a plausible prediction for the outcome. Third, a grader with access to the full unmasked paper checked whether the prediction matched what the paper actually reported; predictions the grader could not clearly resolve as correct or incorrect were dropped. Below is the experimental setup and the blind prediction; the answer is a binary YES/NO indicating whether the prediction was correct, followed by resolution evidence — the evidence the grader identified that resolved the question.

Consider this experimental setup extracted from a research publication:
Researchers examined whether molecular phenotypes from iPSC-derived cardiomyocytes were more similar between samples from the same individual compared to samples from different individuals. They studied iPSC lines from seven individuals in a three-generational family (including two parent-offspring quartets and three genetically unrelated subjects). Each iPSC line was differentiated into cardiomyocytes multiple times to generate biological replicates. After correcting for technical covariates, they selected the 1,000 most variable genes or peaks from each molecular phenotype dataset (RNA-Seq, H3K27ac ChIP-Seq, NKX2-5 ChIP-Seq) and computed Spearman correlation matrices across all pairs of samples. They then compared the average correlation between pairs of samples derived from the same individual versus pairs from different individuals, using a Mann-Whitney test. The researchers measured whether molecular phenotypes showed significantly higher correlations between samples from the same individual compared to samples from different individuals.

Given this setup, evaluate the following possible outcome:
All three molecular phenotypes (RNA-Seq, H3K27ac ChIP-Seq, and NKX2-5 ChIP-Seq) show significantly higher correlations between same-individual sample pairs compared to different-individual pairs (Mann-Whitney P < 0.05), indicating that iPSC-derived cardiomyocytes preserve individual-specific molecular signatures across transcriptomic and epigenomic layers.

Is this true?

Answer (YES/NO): YES